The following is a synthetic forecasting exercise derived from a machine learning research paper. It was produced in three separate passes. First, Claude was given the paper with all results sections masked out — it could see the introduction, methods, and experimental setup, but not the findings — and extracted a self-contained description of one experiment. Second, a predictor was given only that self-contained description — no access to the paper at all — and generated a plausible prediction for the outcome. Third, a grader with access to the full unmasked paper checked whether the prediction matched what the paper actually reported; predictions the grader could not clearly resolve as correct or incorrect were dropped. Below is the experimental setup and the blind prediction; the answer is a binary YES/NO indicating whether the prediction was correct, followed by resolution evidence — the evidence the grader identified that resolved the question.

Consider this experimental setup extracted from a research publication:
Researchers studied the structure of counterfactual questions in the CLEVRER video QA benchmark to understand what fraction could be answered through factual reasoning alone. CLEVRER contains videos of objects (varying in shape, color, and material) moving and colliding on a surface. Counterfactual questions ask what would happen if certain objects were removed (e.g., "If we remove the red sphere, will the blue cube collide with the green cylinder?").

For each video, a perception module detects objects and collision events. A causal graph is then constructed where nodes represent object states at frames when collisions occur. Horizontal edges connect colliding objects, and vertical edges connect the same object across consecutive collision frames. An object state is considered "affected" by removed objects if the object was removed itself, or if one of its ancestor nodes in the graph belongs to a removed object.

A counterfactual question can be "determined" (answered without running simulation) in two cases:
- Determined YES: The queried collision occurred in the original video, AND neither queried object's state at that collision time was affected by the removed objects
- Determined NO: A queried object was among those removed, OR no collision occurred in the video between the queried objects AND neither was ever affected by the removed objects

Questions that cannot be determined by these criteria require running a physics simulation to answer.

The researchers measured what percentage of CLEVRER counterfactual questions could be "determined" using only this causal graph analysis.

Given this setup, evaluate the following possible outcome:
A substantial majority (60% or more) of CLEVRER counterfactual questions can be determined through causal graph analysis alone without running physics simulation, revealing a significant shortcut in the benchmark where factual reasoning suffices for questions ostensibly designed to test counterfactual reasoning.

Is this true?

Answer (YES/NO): YES